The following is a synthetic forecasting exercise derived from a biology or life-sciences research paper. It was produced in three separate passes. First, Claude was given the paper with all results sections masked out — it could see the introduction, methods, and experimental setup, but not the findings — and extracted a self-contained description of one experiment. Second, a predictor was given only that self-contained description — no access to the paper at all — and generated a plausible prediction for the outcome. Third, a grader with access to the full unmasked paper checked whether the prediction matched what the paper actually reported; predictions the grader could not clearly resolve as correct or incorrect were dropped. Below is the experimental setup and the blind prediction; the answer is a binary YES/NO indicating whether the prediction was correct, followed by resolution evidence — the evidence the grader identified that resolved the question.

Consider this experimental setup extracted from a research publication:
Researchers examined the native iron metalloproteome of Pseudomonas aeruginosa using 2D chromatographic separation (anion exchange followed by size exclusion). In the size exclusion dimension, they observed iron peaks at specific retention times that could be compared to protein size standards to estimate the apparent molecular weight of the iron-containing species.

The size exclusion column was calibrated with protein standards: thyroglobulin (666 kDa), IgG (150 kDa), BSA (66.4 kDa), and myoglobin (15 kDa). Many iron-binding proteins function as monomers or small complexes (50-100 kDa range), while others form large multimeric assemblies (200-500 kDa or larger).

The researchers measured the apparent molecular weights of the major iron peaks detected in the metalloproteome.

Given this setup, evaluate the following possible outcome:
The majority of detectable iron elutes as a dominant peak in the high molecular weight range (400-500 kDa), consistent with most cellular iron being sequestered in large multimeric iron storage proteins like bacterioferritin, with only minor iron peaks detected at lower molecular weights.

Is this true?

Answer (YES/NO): NO